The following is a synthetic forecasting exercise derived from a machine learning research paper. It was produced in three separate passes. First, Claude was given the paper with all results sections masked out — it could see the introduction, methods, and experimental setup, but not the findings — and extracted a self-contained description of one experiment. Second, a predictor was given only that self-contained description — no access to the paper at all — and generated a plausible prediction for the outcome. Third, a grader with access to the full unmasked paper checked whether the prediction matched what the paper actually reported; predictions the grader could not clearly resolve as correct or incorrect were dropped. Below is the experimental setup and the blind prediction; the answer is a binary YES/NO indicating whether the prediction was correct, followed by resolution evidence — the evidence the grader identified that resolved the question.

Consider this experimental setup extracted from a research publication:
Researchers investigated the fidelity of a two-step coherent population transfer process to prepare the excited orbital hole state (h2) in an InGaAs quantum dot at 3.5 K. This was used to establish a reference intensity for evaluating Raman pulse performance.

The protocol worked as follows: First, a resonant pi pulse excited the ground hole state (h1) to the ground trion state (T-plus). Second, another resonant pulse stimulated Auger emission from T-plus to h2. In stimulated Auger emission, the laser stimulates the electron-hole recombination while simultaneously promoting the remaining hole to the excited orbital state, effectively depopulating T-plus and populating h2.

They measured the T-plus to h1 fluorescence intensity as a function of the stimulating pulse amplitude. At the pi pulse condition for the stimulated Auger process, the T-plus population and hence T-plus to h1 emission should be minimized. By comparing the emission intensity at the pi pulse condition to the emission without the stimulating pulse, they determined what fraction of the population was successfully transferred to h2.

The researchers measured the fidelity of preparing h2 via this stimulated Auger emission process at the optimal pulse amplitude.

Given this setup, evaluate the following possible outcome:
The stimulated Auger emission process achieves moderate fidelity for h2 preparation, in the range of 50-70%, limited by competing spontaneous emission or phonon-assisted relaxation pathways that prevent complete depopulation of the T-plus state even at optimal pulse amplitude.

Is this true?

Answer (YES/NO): NO